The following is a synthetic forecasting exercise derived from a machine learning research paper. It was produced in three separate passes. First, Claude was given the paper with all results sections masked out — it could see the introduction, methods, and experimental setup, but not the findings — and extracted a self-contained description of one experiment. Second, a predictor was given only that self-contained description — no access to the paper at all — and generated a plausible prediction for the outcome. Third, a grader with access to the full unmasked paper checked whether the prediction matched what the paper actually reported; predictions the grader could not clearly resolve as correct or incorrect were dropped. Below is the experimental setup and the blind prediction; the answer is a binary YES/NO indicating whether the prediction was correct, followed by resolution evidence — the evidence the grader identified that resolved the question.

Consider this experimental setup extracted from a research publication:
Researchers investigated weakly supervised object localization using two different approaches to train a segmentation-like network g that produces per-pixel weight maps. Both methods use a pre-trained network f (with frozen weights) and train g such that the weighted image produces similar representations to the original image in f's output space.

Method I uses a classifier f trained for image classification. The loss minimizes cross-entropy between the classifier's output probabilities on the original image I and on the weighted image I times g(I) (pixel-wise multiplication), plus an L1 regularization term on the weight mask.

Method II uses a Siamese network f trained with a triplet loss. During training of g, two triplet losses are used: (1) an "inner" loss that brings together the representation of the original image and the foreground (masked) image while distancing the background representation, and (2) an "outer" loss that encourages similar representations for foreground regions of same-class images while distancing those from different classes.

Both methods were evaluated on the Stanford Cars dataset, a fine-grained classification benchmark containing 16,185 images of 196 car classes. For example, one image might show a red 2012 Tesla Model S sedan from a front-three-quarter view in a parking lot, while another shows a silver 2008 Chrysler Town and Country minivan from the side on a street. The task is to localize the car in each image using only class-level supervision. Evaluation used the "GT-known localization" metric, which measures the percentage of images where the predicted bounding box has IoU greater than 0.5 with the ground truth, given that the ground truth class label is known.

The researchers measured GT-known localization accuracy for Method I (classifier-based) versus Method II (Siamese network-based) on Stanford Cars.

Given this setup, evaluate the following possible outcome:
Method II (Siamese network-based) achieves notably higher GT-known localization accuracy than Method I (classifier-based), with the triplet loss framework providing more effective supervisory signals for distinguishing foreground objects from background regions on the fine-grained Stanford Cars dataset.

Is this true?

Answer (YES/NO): NO